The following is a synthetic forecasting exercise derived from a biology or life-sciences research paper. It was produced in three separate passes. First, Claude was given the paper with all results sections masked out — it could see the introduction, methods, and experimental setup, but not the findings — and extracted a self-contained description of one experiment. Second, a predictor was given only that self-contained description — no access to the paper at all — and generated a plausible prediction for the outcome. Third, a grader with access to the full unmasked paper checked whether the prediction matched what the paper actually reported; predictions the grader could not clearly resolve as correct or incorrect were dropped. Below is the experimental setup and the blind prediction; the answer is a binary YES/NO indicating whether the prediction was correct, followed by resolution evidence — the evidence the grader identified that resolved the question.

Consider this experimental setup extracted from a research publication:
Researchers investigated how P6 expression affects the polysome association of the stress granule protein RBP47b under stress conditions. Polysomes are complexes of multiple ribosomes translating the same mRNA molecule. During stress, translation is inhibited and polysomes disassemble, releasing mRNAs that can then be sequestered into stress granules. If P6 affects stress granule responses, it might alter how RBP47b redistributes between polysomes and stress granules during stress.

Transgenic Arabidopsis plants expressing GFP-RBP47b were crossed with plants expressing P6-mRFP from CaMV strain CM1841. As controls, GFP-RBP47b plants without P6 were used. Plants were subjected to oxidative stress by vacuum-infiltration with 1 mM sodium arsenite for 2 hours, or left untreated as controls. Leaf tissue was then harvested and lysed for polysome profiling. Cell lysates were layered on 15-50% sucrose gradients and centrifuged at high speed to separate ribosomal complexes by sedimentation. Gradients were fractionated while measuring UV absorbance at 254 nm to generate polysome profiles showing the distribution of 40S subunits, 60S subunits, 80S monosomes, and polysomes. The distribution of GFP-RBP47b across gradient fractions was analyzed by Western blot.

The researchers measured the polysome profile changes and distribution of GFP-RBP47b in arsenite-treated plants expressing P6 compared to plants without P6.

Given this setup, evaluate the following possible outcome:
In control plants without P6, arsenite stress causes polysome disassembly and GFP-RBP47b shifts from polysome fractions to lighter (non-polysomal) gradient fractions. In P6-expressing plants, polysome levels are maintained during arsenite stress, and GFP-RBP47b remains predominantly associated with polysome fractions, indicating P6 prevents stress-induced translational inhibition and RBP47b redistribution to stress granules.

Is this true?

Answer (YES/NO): YES